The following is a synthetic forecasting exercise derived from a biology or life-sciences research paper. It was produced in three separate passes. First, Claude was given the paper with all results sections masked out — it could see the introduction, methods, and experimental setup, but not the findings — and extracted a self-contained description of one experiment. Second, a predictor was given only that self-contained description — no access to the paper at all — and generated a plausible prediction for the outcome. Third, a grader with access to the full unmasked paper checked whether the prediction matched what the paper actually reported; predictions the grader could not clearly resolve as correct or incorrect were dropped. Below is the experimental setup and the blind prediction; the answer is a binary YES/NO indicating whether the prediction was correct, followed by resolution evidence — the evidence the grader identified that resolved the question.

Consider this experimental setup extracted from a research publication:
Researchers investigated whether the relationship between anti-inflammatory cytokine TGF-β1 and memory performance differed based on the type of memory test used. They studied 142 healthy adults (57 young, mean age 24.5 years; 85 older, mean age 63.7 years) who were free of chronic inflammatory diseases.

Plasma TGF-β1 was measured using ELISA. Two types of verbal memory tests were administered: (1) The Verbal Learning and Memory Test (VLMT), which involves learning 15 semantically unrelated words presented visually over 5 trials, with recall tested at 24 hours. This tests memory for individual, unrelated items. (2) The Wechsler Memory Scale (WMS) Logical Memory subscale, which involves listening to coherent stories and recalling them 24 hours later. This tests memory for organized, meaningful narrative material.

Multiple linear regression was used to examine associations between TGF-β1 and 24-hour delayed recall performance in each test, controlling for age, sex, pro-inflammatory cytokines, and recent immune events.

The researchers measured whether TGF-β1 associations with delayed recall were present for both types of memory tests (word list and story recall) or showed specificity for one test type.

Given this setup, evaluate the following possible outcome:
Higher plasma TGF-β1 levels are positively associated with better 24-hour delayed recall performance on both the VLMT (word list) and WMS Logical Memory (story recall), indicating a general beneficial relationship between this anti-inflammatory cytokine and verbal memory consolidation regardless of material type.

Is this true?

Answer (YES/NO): NO